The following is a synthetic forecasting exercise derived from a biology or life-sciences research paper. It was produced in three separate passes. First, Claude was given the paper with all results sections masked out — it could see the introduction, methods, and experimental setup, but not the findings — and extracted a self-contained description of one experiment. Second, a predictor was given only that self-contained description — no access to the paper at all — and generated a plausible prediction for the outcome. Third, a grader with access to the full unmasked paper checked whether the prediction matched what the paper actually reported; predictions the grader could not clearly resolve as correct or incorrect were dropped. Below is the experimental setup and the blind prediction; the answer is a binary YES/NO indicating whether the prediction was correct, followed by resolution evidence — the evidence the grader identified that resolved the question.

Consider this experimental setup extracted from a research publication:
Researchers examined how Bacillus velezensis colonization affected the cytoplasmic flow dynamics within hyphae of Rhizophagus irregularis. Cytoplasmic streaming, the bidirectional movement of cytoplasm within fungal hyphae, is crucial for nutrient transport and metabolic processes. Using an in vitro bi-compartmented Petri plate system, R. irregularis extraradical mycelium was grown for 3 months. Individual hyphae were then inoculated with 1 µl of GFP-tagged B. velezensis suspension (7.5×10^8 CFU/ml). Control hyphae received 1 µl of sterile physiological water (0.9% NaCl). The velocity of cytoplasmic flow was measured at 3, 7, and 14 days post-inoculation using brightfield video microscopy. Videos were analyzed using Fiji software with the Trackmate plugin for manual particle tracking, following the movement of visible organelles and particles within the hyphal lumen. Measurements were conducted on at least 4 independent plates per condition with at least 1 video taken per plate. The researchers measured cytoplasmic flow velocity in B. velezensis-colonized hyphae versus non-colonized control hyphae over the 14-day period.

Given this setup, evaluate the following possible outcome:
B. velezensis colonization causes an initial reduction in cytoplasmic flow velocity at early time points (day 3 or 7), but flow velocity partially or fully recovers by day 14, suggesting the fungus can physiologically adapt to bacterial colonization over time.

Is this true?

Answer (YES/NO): NO